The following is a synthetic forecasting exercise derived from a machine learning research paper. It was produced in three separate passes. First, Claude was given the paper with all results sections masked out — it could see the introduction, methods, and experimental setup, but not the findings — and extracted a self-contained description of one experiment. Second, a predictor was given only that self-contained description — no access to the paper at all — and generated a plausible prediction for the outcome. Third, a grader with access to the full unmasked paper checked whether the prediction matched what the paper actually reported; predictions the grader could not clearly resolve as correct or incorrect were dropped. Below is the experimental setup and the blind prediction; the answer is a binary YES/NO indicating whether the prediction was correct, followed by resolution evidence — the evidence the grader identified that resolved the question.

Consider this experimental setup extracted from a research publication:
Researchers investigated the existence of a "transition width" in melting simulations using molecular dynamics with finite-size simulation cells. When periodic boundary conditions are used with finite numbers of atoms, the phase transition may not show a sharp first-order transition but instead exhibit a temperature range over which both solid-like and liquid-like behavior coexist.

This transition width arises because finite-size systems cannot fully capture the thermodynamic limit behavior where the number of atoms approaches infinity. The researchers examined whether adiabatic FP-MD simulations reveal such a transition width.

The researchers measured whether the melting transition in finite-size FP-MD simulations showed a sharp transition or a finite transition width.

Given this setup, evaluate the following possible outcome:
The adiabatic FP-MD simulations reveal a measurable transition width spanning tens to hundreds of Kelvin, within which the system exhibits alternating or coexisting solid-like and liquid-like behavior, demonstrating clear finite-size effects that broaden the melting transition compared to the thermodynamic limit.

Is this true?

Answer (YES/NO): YES